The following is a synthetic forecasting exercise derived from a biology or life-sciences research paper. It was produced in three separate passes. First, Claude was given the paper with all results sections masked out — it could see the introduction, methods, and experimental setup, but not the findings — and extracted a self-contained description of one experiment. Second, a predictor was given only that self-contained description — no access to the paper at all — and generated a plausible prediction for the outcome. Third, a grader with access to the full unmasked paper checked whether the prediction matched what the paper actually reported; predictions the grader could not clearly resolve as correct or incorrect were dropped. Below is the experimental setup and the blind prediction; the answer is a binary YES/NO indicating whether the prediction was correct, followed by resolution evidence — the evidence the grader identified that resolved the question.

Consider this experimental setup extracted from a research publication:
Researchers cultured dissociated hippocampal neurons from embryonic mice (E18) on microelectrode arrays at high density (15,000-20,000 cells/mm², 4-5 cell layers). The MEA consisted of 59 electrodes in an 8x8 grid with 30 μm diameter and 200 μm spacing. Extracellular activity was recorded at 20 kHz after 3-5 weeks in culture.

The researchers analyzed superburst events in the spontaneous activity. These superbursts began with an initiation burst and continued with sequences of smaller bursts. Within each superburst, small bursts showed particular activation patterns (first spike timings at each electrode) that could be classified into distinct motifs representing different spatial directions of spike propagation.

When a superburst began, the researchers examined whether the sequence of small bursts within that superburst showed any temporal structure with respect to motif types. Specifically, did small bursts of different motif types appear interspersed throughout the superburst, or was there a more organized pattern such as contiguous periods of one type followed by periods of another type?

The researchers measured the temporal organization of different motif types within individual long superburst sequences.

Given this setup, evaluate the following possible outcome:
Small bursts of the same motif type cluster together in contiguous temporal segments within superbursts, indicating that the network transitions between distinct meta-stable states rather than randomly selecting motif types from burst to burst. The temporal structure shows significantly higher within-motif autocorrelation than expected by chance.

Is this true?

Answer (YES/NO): YES